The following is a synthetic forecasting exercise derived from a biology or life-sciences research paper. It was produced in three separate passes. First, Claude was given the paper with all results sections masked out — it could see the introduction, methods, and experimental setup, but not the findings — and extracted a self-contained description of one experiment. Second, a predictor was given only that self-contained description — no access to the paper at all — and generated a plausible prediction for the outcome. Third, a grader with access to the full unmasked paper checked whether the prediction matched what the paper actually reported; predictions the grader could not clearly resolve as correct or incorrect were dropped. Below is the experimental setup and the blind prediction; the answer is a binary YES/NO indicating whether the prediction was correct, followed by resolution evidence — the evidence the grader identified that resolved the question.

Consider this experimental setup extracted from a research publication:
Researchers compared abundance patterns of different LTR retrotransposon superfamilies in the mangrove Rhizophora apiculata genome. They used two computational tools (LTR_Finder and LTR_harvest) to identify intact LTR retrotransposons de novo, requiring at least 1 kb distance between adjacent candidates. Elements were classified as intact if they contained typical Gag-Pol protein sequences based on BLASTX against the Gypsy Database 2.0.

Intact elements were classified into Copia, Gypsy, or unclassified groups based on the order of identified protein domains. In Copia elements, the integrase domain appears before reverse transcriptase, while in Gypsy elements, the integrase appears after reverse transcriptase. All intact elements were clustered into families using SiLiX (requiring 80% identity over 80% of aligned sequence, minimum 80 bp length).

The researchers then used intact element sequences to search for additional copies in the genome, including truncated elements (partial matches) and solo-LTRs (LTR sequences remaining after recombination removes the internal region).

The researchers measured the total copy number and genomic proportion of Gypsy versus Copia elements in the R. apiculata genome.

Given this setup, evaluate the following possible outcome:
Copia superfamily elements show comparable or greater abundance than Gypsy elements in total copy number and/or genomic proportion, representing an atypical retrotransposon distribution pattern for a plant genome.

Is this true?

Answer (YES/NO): YES